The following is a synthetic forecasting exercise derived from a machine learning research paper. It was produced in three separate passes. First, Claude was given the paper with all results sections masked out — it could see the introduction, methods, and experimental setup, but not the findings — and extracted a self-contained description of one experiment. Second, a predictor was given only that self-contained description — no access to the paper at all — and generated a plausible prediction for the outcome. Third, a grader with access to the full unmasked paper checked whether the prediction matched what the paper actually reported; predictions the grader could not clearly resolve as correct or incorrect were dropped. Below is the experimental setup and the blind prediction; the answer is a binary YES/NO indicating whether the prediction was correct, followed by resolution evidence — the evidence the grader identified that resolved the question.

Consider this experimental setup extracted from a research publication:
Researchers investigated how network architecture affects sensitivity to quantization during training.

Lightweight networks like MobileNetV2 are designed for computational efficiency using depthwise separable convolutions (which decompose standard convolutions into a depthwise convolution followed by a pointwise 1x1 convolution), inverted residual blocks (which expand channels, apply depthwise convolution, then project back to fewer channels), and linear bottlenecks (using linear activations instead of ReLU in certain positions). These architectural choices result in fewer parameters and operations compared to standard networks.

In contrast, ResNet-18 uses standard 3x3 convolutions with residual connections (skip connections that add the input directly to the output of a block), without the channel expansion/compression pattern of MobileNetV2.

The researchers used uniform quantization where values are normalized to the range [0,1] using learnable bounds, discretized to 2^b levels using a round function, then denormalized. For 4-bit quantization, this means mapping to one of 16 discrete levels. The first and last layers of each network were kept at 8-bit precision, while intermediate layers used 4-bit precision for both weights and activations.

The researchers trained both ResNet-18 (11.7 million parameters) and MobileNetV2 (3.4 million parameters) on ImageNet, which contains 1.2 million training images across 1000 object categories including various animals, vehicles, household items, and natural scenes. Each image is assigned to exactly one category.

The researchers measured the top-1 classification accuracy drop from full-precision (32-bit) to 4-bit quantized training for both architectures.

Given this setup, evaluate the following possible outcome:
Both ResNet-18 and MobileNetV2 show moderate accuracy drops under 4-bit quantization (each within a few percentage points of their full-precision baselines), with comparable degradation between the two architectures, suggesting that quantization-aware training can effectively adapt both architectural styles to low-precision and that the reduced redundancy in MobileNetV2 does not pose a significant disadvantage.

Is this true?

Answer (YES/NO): NO